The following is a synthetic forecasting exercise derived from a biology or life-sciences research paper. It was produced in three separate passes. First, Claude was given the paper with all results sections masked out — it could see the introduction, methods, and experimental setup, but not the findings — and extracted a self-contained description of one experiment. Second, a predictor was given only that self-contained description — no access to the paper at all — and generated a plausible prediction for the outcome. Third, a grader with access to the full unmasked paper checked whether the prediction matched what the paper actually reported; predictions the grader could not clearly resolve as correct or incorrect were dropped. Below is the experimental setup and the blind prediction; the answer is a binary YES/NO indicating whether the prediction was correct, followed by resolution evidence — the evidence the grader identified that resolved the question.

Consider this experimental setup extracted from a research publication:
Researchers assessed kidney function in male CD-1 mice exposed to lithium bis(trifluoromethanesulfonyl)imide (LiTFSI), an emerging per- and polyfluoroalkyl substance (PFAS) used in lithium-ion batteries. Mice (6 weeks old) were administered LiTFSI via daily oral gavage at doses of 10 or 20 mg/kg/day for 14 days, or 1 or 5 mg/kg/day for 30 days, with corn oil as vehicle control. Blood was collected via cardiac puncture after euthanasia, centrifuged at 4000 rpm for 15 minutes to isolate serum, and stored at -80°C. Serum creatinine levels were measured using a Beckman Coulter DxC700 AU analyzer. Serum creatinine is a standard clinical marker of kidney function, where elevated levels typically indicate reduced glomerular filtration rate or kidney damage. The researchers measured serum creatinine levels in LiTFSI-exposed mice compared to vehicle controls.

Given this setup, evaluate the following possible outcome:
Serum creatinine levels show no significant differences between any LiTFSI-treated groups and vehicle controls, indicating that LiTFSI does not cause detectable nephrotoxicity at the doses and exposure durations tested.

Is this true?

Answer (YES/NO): NO